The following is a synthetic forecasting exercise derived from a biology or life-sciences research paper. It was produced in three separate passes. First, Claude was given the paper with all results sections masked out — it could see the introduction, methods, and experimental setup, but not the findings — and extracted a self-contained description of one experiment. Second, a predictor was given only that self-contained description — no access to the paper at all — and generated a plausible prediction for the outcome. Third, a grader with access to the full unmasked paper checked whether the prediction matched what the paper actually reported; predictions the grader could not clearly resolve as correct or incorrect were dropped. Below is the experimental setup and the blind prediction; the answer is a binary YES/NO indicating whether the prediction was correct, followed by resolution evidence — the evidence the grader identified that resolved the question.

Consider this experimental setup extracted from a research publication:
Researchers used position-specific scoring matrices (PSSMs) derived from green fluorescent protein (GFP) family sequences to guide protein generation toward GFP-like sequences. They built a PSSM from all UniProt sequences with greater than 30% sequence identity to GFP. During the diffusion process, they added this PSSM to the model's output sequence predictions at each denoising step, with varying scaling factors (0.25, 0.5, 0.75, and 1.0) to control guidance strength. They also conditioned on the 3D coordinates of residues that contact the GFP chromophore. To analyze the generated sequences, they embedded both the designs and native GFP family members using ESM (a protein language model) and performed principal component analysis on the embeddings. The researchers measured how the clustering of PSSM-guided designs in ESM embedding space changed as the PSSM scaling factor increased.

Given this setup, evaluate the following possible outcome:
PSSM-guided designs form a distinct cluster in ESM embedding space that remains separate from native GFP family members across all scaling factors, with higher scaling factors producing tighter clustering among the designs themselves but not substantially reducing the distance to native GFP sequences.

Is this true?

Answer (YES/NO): NO